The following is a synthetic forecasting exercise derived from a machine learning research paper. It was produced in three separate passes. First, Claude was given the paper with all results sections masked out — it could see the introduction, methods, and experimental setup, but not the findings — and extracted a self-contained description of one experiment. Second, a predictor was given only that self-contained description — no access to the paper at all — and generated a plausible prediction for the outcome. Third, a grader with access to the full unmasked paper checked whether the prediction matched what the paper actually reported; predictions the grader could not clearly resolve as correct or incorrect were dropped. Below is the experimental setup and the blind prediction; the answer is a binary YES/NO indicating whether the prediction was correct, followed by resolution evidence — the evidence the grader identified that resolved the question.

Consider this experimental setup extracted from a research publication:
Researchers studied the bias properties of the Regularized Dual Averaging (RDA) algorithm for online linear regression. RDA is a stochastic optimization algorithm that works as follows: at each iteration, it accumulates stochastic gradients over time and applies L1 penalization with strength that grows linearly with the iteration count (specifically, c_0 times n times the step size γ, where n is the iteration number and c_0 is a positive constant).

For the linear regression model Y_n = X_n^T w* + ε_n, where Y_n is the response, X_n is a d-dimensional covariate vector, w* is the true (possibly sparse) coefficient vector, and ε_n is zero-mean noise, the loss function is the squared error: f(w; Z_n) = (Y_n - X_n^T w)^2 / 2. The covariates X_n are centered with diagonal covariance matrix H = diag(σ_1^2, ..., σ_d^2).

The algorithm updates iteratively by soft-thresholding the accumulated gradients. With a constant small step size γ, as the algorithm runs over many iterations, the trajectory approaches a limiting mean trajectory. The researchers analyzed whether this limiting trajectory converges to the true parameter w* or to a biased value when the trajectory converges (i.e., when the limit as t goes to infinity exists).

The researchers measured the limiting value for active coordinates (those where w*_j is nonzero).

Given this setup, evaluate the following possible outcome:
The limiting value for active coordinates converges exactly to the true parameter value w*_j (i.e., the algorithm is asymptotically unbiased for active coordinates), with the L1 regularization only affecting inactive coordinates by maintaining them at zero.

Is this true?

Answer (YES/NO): NO